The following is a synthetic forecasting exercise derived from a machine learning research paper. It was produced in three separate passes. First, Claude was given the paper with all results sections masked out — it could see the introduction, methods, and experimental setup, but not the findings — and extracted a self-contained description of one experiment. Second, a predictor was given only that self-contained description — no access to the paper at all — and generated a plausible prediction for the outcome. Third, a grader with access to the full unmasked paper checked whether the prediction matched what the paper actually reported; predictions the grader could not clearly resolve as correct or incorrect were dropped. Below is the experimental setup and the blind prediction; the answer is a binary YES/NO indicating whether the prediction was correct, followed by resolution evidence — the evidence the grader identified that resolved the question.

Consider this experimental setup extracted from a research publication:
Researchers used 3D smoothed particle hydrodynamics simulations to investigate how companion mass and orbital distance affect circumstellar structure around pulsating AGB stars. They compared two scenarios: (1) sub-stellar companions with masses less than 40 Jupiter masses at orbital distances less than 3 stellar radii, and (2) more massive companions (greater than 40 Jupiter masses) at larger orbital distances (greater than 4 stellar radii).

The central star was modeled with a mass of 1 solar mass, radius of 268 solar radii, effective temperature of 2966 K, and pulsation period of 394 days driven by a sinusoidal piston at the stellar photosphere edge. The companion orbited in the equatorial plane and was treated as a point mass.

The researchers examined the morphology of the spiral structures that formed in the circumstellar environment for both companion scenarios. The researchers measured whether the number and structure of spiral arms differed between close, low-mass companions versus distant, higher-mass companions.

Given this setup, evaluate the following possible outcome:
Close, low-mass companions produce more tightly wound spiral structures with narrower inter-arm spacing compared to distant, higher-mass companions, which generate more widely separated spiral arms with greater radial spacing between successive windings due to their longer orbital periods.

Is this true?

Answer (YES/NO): NO